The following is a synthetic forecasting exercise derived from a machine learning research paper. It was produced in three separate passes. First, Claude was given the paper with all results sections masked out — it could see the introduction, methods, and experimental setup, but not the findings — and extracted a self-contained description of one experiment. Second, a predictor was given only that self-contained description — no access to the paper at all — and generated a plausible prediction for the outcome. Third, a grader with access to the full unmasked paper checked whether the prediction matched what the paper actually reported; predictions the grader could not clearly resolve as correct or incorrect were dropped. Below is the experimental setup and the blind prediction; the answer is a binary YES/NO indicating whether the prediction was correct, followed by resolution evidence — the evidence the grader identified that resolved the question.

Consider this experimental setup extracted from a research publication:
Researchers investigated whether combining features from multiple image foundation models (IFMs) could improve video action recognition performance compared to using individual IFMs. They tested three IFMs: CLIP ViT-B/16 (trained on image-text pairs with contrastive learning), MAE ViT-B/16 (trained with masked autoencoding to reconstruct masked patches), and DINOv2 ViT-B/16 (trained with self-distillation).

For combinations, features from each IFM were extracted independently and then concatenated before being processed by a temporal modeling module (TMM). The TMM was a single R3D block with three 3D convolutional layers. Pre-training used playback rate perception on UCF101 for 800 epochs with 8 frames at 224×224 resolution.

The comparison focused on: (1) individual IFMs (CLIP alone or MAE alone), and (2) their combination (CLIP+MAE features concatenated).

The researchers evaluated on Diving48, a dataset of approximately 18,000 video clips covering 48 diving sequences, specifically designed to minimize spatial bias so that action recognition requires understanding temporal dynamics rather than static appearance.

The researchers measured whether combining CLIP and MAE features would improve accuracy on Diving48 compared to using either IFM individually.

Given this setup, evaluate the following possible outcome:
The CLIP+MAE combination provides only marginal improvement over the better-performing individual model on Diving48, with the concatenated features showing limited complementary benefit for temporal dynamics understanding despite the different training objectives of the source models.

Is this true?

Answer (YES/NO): NO